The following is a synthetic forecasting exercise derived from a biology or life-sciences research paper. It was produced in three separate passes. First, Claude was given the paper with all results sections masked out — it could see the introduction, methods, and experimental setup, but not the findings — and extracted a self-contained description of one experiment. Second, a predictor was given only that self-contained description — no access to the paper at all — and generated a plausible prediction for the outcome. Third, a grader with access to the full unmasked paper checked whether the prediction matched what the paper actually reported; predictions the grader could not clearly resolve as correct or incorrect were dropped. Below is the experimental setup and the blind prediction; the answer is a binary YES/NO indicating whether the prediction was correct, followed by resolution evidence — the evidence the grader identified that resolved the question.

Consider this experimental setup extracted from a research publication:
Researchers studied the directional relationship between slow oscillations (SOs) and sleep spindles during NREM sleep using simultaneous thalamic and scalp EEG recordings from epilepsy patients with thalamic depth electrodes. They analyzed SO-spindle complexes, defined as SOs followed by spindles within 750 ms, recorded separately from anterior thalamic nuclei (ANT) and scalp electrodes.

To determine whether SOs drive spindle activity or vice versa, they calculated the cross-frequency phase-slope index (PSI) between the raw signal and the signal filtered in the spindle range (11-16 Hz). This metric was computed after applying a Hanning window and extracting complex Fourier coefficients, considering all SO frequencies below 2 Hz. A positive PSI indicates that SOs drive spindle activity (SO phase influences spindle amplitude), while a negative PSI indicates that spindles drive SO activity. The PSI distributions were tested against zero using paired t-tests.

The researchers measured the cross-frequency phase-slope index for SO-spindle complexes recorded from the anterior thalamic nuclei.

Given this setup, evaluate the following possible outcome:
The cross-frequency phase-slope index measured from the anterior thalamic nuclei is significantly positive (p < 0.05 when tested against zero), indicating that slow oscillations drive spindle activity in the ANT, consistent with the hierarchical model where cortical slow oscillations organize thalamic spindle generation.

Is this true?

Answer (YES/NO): NO